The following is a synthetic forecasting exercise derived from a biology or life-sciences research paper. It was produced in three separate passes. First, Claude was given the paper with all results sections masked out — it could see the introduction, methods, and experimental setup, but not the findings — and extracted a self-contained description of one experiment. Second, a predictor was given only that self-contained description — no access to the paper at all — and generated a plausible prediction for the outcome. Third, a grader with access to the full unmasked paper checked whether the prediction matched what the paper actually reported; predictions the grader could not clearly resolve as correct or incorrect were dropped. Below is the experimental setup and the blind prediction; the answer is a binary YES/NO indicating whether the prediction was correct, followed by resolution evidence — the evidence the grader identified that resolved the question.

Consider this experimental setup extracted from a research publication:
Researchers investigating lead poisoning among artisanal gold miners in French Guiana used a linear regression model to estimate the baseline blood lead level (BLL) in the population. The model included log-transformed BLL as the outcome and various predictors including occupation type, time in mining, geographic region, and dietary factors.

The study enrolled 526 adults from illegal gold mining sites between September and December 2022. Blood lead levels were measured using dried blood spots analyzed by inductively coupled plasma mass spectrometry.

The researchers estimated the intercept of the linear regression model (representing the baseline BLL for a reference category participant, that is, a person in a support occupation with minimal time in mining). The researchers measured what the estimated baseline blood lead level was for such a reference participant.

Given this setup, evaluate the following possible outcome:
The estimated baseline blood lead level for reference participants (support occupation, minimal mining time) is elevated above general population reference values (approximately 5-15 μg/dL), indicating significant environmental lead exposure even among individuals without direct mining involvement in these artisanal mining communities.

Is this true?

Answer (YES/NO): NO